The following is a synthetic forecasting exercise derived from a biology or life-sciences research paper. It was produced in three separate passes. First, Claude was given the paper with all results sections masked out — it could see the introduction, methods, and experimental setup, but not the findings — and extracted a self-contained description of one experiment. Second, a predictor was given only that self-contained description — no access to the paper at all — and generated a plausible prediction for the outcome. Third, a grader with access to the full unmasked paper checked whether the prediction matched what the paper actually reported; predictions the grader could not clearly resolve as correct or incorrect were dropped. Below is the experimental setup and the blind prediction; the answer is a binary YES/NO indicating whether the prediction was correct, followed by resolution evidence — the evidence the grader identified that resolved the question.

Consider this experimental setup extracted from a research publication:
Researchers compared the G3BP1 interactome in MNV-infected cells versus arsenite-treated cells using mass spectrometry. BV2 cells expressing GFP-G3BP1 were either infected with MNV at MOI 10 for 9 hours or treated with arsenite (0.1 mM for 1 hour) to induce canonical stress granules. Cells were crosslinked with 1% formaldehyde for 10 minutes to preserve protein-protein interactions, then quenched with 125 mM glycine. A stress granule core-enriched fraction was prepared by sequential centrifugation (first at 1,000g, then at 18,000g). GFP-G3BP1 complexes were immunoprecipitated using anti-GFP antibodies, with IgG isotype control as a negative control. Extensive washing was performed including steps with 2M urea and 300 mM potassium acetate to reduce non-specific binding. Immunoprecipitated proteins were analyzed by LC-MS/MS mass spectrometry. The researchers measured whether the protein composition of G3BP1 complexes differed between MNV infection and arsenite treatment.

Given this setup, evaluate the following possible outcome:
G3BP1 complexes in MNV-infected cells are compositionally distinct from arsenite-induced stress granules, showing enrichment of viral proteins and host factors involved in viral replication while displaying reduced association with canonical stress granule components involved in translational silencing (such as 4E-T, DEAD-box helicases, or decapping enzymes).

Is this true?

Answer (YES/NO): NO